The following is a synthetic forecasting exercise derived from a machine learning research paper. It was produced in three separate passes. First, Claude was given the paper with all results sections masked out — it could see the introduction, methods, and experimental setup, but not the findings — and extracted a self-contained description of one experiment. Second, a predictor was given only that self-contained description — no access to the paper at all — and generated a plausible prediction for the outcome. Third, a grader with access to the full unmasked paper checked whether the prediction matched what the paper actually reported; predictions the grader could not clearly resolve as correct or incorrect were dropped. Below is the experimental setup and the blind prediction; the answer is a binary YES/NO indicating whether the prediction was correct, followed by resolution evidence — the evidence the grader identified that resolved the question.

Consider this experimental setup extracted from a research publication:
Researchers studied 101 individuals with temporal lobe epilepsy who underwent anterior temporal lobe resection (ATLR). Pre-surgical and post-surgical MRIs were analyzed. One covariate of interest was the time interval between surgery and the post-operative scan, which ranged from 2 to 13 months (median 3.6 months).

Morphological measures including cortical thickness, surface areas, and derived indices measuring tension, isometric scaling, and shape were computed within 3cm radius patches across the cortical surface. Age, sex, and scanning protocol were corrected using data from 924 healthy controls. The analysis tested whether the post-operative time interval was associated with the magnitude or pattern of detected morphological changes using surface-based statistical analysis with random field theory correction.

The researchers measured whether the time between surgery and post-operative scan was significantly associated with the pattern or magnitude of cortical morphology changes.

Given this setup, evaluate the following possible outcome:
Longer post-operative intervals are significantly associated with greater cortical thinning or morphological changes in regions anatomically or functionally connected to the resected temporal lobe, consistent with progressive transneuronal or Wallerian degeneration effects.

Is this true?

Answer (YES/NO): NO